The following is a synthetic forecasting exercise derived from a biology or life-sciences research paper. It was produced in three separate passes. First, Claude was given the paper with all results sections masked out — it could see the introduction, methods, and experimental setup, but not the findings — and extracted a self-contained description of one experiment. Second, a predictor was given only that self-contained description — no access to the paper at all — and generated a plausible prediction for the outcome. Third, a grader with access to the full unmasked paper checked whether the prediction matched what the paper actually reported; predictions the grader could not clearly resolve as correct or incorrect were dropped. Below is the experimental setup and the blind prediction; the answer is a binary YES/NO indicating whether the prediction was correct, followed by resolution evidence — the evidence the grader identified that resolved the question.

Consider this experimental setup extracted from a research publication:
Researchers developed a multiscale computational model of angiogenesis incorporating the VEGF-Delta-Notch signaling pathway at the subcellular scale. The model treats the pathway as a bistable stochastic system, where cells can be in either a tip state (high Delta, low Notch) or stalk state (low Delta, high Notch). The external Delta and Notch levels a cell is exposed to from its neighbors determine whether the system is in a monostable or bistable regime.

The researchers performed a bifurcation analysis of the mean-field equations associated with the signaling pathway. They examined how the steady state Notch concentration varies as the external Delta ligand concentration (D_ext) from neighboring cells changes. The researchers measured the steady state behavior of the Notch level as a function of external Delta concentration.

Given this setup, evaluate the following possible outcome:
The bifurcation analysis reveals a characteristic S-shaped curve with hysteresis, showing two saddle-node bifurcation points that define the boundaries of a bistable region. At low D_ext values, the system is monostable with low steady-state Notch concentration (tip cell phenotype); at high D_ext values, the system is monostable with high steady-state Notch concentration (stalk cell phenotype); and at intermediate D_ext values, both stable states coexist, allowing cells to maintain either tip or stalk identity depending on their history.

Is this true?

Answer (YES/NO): YES